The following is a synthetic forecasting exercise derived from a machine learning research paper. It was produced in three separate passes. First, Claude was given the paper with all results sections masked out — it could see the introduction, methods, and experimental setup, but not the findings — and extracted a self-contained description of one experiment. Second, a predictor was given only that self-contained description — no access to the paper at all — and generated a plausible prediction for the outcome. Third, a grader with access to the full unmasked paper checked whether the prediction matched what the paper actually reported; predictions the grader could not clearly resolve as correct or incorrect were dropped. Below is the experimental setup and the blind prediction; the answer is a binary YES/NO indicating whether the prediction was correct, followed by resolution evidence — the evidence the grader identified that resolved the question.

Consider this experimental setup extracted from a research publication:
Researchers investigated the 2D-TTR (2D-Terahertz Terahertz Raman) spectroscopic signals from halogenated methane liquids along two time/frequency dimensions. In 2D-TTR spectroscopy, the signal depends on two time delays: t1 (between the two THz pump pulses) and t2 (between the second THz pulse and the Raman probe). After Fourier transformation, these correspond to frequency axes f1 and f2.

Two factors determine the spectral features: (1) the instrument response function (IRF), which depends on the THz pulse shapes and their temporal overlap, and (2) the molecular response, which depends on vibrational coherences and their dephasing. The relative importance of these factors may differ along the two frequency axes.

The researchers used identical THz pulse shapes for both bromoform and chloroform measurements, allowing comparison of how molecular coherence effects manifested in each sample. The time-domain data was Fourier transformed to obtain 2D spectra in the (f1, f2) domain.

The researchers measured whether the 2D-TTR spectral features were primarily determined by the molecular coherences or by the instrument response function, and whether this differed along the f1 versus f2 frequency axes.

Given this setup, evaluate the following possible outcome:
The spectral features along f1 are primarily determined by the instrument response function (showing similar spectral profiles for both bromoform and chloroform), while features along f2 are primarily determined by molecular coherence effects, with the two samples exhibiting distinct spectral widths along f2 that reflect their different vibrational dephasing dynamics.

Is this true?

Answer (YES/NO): NO